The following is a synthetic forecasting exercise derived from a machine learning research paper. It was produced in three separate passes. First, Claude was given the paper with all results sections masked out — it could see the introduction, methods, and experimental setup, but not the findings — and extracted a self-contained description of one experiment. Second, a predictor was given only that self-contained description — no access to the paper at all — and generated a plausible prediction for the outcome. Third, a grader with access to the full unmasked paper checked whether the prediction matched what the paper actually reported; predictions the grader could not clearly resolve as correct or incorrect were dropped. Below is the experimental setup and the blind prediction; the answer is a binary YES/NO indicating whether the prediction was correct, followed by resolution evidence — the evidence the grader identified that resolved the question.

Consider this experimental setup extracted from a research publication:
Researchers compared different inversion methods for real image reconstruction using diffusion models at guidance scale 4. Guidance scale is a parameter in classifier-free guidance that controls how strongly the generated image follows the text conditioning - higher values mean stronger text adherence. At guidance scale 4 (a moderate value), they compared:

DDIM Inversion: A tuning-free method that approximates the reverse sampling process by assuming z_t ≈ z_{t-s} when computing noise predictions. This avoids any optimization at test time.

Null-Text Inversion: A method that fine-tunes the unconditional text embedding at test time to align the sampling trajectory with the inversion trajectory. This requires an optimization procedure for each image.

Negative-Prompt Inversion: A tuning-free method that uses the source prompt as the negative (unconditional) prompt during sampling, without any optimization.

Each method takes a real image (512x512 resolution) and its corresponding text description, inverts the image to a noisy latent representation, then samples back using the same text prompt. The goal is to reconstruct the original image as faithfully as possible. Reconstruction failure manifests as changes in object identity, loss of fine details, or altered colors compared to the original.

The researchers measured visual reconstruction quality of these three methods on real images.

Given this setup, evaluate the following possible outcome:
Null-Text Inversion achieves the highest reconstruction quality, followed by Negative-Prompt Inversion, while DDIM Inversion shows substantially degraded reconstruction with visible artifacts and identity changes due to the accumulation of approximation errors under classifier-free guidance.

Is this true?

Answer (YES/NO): YES